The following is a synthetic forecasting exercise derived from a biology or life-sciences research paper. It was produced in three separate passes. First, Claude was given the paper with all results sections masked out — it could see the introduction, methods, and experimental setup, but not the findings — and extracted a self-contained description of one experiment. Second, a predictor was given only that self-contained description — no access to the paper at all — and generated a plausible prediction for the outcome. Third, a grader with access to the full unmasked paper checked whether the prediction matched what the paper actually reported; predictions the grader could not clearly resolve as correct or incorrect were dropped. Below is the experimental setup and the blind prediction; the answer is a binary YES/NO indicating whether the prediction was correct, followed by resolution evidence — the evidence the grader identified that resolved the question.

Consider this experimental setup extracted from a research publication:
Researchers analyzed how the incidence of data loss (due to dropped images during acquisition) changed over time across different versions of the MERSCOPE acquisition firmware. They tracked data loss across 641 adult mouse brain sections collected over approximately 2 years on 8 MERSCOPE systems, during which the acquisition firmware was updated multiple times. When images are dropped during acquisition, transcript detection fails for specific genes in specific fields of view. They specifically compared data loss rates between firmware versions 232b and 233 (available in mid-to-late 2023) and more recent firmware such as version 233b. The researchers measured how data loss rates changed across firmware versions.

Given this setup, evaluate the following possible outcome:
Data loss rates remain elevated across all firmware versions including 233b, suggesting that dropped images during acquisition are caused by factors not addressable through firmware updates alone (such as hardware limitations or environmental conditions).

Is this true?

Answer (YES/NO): NO